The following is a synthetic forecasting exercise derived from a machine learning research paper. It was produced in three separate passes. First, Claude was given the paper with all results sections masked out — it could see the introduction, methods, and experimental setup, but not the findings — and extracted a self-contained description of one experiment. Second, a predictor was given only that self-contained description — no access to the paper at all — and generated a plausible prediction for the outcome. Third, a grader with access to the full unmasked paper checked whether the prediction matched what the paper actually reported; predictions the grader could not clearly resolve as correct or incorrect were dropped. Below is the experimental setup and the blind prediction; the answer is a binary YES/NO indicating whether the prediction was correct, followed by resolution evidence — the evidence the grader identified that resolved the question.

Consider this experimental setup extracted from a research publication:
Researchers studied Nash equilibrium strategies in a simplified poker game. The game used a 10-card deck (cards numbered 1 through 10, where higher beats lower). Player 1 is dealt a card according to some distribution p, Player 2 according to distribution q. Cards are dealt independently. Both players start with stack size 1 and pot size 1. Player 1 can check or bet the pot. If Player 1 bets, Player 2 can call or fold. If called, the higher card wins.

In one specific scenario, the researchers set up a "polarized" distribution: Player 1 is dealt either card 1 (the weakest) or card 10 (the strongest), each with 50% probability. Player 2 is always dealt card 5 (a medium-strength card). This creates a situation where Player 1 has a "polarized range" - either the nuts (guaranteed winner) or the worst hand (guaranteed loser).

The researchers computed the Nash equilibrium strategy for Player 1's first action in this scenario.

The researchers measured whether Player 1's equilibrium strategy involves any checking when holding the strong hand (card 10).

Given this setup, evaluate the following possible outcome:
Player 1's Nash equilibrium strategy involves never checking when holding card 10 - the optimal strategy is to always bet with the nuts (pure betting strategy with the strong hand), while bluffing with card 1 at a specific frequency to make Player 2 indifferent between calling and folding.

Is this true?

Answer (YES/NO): YES